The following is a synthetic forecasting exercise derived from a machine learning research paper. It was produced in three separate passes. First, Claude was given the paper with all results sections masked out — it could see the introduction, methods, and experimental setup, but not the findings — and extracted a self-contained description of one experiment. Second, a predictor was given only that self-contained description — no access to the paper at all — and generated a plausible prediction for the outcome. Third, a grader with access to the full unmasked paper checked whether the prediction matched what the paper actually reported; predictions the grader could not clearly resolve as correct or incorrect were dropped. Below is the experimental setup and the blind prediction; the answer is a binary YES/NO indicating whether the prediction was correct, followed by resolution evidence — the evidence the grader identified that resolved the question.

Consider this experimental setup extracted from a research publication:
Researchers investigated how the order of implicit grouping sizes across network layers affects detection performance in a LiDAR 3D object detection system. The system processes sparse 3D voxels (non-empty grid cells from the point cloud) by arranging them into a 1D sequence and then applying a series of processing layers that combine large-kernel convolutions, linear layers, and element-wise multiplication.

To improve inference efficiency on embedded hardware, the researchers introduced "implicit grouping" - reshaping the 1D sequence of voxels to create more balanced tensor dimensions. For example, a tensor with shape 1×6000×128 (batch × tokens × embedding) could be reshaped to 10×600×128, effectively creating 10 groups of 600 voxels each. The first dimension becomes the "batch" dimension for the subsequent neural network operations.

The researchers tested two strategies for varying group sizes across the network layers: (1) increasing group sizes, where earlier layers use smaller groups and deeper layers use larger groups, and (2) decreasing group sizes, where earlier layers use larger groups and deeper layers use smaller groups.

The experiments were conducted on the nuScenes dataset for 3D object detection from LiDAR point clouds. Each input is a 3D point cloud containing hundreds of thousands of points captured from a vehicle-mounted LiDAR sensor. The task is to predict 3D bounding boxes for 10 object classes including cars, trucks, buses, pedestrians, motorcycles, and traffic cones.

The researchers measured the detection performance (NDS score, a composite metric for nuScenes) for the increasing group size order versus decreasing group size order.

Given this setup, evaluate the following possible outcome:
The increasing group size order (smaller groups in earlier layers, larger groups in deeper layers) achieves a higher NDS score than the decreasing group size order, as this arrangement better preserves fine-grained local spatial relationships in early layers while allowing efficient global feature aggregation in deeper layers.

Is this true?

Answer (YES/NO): YES